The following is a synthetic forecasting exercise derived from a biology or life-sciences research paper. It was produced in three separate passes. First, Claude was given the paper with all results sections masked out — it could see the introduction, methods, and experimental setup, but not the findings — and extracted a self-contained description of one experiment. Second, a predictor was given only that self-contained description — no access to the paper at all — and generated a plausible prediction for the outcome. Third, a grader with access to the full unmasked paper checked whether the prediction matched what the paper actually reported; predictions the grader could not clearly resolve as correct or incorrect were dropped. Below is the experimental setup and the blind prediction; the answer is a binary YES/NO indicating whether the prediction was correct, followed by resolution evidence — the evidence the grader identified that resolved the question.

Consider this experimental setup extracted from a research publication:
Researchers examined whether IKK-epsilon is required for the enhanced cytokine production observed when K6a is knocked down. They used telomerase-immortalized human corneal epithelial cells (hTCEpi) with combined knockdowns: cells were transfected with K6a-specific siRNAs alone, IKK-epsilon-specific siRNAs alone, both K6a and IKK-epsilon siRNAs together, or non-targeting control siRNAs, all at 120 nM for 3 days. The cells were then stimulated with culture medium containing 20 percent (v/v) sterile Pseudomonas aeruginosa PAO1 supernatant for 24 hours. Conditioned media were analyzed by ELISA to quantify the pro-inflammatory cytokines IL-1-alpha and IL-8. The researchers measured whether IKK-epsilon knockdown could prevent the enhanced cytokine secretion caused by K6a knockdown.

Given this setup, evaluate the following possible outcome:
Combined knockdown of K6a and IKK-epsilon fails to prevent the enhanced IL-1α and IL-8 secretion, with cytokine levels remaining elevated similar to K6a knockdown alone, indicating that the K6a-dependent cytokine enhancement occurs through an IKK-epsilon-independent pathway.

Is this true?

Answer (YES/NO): NO